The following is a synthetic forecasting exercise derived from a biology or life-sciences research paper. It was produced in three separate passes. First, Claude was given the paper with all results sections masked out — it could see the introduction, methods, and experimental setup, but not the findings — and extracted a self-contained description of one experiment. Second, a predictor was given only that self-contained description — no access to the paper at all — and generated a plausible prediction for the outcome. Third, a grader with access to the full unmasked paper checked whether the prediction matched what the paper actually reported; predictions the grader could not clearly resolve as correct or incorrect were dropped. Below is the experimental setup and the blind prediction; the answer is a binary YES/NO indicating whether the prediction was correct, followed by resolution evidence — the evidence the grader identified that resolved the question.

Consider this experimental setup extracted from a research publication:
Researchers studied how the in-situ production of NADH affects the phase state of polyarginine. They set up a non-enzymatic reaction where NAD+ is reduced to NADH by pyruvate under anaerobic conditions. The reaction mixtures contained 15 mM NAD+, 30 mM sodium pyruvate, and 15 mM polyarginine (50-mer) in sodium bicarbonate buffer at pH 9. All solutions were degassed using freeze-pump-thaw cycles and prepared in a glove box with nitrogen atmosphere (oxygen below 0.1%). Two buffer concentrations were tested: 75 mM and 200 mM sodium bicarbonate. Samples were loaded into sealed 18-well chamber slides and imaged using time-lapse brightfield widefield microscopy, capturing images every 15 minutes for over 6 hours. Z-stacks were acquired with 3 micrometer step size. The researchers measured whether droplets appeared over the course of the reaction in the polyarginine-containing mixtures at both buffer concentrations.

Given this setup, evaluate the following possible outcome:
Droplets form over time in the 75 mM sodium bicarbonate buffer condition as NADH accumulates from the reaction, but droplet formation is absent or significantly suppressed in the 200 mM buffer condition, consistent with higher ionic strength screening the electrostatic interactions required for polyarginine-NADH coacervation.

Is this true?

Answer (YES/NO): NO